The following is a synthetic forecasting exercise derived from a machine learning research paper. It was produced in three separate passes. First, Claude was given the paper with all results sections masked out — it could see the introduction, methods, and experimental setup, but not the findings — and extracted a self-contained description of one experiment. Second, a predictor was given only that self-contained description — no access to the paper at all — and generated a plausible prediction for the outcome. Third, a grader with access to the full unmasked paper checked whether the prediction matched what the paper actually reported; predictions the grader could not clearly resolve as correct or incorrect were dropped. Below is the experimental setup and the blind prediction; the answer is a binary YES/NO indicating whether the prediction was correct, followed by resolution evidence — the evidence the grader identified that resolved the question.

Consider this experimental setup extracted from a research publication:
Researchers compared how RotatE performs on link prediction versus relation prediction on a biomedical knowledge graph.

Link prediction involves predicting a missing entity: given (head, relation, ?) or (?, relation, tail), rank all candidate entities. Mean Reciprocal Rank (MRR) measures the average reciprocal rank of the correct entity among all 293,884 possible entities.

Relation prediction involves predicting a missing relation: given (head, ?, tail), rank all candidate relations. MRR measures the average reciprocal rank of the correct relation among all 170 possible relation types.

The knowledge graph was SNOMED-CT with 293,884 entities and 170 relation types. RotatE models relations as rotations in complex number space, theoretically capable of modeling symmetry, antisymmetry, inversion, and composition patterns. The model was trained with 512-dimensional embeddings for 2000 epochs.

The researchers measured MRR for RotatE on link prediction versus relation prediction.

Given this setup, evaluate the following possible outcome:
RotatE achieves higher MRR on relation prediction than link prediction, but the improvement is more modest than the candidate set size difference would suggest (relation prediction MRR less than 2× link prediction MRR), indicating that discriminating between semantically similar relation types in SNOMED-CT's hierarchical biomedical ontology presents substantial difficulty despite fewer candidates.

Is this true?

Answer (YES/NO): NO